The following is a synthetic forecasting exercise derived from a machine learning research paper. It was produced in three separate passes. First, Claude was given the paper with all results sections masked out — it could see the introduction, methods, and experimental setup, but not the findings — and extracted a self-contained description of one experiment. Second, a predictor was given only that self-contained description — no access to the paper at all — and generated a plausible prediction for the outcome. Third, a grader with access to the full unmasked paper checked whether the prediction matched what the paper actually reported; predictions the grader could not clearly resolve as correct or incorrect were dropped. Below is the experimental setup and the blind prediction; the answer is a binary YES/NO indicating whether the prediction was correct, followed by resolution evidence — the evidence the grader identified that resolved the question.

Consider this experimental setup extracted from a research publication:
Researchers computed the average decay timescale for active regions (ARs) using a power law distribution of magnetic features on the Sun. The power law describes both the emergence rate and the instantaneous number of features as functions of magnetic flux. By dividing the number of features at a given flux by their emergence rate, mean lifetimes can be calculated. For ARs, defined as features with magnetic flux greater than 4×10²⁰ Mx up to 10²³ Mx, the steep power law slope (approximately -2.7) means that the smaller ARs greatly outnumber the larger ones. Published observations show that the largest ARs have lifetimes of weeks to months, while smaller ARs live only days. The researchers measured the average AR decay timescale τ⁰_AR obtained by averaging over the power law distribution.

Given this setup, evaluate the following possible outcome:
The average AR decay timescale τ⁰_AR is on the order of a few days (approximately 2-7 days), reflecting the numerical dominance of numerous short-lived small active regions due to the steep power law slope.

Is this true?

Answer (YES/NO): NO